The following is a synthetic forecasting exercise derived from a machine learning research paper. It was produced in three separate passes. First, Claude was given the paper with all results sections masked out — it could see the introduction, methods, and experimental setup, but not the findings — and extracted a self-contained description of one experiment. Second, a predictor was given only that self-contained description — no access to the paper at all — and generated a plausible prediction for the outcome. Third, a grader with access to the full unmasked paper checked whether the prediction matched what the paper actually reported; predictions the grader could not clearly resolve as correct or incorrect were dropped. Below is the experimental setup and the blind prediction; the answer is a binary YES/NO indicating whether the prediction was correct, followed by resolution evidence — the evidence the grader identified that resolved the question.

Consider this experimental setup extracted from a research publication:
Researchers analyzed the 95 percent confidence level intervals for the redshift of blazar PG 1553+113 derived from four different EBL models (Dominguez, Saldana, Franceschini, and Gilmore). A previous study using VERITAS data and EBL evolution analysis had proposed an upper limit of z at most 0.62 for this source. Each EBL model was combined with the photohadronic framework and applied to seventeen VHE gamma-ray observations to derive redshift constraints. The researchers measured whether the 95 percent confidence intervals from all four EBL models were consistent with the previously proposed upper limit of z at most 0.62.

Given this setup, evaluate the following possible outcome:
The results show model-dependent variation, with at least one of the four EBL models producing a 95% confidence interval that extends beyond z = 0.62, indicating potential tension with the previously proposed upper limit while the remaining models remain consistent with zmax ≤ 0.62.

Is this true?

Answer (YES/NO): NO